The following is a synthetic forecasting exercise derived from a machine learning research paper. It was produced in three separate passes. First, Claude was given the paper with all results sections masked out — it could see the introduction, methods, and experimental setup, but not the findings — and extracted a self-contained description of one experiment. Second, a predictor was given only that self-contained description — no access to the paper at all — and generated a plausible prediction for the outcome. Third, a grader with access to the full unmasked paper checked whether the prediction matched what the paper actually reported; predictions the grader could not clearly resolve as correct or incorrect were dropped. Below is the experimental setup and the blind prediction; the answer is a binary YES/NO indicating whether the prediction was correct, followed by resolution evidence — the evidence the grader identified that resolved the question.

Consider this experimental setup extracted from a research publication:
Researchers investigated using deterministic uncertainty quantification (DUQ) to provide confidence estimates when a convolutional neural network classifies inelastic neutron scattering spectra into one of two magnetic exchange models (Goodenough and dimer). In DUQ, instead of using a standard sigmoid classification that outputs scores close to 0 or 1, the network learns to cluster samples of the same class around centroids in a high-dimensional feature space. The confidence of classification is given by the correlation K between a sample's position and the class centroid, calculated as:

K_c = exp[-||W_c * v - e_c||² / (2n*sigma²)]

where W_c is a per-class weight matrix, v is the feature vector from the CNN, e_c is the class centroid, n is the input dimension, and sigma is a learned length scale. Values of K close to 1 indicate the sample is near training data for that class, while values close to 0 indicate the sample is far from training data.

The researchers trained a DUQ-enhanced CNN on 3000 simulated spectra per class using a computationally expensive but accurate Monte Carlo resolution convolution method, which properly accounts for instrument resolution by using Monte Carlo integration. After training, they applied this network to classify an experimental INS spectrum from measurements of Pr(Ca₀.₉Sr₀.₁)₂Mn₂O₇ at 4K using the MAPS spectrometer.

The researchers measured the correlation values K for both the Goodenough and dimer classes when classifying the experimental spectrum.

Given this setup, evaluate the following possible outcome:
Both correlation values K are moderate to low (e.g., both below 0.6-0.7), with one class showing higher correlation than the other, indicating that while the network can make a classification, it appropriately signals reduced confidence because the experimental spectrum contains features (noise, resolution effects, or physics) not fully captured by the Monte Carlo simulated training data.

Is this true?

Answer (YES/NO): NO